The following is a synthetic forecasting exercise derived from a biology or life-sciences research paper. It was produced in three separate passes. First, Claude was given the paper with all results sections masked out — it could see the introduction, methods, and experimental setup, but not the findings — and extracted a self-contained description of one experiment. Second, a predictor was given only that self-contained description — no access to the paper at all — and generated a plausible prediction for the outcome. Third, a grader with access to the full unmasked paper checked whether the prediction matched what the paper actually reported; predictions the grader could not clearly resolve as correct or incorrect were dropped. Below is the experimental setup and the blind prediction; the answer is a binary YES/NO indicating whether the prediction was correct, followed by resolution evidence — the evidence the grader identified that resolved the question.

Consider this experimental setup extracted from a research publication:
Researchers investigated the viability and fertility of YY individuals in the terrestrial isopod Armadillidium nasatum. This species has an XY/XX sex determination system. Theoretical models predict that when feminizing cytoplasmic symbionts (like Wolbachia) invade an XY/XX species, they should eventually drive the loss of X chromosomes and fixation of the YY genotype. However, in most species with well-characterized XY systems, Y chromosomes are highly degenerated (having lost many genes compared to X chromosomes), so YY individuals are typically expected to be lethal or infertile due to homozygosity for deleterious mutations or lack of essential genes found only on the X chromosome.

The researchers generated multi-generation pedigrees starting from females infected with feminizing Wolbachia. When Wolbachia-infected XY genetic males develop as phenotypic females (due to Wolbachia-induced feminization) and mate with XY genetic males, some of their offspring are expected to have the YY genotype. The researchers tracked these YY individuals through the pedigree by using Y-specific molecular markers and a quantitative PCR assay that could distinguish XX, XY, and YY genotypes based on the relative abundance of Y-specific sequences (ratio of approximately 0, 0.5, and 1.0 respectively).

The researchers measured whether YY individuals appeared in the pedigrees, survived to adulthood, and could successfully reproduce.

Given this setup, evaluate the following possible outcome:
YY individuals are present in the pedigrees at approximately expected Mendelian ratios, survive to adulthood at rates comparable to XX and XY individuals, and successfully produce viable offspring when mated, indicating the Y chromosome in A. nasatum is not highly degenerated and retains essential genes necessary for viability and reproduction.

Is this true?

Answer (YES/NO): YES